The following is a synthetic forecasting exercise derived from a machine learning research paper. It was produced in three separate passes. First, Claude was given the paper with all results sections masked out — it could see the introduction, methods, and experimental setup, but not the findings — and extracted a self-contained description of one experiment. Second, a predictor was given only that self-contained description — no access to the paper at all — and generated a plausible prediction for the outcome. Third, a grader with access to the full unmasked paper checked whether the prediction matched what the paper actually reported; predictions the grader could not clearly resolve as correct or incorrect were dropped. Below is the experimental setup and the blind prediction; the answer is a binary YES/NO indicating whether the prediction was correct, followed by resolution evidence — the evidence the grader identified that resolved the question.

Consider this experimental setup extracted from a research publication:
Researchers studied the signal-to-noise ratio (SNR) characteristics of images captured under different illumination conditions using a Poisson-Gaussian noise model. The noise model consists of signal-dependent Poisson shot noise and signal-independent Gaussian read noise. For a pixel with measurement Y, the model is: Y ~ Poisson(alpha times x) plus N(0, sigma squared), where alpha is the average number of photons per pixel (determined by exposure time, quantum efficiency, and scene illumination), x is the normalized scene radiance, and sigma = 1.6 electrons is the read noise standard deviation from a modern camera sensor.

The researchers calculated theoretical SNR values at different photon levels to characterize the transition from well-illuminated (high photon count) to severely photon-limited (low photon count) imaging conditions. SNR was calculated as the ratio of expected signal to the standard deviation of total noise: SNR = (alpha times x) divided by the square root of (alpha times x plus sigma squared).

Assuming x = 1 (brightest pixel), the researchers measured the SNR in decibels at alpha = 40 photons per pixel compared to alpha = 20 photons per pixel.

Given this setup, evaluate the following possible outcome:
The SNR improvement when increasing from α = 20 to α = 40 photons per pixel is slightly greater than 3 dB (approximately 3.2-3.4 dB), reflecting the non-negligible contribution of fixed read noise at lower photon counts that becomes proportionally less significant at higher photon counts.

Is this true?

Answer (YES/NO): YES